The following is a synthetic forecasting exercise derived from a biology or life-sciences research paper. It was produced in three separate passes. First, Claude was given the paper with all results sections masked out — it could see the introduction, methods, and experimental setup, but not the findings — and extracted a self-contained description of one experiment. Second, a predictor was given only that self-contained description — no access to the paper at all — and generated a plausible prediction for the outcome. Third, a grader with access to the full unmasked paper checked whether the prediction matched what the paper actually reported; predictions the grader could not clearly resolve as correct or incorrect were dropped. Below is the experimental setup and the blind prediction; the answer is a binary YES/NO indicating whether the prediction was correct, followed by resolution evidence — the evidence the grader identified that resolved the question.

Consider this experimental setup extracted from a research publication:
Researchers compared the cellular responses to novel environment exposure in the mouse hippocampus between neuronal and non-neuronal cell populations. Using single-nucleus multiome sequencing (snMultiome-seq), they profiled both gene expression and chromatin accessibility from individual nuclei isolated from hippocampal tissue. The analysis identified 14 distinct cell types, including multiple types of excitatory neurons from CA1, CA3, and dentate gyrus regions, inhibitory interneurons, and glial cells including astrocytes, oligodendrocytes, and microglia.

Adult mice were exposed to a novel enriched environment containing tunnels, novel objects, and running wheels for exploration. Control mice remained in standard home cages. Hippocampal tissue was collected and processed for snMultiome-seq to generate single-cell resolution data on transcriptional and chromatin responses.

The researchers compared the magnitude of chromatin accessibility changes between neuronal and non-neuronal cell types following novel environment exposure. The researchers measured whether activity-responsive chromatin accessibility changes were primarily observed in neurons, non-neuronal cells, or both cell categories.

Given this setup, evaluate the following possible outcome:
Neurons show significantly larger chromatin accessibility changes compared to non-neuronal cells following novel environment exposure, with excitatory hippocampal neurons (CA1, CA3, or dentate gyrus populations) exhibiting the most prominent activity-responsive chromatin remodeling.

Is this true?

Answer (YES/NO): YES